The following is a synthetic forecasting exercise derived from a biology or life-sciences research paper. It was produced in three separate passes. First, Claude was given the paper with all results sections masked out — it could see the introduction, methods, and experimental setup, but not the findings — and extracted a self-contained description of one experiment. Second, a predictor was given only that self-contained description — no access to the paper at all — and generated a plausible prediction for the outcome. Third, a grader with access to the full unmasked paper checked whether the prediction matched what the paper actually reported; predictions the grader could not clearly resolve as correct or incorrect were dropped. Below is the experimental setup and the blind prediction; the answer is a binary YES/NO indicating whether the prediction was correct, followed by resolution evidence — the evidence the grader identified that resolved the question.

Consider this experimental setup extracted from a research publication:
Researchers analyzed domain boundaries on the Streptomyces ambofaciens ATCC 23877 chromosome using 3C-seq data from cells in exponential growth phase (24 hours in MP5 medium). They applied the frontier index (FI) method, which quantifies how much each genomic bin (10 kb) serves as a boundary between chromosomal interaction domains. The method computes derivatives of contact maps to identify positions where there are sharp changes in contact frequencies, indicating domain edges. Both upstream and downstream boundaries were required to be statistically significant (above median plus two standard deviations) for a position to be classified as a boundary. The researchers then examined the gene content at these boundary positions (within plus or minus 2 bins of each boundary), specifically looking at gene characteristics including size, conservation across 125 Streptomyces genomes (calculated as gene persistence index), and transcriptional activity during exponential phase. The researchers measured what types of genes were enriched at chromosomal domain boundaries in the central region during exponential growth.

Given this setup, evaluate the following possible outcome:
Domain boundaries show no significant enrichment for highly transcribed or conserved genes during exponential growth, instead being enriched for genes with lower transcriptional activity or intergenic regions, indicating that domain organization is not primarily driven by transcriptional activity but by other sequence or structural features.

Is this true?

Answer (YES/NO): NO